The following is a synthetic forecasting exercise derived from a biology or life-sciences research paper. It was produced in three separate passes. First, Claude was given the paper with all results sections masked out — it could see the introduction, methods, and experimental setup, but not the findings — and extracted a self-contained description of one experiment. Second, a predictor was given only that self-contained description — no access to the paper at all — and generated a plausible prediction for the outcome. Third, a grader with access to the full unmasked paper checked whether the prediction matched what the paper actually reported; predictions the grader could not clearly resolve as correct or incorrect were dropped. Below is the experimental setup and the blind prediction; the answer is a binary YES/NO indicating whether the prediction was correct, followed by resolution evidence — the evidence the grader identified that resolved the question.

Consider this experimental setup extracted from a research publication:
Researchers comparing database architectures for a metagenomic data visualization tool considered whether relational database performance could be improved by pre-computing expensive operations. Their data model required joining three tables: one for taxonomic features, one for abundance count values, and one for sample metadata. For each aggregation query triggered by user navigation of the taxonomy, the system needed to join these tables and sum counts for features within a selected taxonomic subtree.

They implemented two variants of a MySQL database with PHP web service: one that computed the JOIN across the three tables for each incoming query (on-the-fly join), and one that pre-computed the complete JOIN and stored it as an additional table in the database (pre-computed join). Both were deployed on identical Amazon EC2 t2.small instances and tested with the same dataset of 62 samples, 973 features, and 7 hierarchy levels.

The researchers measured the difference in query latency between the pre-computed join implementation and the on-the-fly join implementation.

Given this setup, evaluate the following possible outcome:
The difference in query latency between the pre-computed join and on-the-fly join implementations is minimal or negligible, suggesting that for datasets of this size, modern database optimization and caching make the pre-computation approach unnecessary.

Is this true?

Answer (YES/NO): NO